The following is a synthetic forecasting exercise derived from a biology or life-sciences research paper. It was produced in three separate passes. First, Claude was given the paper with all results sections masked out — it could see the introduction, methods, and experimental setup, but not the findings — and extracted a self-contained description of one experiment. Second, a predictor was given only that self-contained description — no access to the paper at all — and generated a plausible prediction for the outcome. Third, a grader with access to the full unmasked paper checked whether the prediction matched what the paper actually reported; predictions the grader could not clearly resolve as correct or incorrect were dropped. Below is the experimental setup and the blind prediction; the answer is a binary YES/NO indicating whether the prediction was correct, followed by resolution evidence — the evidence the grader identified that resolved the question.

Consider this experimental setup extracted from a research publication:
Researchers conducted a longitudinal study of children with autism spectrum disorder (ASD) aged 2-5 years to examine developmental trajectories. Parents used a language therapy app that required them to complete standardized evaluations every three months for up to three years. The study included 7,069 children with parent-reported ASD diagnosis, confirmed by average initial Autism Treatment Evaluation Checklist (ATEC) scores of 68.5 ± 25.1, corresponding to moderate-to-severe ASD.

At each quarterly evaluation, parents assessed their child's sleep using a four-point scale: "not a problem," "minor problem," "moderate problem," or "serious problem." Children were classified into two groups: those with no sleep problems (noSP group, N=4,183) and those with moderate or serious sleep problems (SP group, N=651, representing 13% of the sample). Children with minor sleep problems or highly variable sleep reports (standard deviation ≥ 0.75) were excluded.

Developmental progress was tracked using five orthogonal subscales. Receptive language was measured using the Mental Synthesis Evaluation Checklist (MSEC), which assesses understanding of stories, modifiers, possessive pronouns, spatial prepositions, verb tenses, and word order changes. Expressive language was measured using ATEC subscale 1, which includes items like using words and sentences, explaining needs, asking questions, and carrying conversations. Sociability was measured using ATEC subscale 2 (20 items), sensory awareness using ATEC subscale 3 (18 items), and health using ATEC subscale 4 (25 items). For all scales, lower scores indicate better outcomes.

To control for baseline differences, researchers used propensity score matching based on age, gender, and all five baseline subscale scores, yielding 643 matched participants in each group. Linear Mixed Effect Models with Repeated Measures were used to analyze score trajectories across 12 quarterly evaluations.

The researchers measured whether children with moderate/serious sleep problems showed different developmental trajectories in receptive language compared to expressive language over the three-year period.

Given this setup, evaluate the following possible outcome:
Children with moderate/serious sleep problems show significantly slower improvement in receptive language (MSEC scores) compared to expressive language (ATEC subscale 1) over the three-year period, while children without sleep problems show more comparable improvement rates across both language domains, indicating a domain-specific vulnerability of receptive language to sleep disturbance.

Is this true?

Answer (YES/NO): NO